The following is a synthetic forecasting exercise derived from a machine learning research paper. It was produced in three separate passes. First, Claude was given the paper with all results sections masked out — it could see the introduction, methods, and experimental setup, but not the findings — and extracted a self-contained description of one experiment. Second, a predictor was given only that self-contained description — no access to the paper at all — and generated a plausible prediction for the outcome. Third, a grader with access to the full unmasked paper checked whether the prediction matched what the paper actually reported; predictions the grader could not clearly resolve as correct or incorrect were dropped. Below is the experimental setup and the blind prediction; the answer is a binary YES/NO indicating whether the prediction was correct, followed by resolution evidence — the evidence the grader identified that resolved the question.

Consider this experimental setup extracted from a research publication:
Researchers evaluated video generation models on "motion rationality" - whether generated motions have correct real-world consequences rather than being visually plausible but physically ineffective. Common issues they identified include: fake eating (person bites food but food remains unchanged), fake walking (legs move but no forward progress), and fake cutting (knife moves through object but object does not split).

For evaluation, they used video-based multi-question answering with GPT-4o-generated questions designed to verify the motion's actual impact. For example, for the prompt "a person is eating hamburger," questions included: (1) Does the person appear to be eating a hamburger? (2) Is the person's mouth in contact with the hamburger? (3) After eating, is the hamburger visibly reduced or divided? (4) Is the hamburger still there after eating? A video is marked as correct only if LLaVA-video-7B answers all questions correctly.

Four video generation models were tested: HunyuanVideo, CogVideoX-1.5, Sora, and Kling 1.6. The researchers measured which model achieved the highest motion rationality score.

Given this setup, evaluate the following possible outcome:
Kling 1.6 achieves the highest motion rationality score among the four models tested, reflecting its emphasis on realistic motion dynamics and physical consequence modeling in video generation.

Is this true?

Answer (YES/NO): YES